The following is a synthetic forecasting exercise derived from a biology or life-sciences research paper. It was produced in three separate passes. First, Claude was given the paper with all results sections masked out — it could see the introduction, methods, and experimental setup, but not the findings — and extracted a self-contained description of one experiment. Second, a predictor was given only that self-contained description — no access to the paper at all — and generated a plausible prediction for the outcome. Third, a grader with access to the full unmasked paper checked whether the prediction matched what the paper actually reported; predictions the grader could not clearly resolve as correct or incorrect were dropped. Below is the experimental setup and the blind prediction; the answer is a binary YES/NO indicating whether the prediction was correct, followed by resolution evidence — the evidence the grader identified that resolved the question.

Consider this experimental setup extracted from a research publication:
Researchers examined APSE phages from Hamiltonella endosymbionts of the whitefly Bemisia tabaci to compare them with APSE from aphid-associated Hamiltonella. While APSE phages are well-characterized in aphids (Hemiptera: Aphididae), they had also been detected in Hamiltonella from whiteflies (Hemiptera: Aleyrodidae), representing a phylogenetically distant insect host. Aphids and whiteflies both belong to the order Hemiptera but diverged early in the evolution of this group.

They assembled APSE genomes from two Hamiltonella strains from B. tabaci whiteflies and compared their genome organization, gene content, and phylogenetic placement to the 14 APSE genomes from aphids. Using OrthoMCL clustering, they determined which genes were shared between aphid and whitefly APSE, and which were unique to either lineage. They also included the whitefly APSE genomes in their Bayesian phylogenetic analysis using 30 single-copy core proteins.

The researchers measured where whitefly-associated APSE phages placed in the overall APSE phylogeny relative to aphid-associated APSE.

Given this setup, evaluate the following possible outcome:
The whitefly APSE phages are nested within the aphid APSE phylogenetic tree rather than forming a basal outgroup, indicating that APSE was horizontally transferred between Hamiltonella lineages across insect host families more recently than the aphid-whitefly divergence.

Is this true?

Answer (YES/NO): NO